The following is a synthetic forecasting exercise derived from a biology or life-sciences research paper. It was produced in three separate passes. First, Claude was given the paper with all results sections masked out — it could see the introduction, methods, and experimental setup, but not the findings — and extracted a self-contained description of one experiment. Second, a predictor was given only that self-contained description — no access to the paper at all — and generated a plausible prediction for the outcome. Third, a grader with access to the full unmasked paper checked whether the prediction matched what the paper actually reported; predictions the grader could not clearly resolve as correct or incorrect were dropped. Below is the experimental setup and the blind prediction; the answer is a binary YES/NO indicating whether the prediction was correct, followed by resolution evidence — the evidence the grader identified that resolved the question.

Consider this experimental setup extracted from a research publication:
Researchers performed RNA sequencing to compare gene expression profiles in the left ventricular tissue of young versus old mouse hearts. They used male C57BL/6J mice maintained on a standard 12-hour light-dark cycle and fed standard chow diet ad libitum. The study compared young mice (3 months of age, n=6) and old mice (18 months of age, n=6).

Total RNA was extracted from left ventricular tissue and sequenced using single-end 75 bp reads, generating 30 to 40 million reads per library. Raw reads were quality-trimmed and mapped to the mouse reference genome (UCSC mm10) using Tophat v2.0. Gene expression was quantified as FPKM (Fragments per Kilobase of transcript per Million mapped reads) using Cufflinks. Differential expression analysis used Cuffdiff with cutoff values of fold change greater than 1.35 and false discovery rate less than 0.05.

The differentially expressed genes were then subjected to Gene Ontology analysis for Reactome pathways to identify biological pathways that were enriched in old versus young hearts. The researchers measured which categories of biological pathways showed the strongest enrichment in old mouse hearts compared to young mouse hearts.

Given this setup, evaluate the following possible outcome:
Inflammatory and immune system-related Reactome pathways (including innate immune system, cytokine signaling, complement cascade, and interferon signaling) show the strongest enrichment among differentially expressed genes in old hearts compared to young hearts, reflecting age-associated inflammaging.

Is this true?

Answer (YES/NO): YES